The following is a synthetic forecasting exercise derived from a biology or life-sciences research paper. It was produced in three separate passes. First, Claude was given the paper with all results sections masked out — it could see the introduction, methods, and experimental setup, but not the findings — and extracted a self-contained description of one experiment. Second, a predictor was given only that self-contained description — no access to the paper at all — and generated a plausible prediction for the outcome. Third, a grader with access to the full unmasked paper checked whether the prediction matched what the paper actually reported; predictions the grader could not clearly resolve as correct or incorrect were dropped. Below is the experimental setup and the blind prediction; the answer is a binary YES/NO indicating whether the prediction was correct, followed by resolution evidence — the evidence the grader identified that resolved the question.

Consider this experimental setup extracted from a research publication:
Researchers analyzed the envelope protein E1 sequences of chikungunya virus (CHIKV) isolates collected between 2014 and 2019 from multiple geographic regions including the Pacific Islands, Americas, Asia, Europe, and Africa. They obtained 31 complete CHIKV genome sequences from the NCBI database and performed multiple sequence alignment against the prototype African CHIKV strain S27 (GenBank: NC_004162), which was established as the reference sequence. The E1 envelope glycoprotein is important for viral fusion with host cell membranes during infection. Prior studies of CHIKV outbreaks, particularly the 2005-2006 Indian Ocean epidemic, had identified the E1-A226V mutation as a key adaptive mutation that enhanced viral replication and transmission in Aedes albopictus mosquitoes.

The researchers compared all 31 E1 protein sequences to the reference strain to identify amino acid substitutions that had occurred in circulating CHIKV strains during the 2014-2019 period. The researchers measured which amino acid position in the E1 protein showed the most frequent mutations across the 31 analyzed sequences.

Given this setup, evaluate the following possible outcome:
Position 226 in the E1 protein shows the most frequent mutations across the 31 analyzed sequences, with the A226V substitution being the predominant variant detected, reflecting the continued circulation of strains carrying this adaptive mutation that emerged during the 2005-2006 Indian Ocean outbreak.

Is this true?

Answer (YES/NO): NO